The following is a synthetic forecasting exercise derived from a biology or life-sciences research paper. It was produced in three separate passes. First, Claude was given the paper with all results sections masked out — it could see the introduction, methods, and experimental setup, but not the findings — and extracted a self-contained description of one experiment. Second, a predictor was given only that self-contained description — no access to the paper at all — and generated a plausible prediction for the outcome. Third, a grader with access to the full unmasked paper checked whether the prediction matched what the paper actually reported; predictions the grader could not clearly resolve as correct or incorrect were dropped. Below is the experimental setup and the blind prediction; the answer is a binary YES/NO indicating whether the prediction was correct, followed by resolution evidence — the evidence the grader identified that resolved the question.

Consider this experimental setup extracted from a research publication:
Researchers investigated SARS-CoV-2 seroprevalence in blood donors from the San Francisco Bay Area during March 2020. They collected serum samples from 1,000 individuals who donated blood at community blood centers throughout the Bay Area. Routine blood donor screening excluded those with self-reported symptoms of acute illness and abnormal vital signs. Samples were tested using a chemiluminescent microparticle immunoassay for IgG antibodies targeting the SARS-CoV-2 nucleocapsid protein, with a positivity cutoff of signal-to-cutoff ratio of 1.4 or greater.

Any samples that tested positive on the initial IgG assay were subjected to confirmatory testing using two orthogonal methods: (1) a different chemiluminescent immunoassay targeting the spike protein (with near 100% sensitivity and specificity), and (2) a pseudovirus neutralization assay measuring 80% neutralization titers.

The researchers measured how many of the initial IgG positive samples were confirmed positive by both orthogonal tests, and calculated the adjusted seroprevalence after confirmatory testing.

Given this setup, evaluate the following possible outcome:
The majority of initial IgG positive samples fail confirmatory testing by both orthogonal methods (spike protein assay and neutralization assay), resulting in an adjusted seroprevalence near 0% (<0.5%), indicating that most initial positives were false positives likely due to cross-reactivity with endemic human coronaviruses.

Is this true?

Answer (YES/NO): NO